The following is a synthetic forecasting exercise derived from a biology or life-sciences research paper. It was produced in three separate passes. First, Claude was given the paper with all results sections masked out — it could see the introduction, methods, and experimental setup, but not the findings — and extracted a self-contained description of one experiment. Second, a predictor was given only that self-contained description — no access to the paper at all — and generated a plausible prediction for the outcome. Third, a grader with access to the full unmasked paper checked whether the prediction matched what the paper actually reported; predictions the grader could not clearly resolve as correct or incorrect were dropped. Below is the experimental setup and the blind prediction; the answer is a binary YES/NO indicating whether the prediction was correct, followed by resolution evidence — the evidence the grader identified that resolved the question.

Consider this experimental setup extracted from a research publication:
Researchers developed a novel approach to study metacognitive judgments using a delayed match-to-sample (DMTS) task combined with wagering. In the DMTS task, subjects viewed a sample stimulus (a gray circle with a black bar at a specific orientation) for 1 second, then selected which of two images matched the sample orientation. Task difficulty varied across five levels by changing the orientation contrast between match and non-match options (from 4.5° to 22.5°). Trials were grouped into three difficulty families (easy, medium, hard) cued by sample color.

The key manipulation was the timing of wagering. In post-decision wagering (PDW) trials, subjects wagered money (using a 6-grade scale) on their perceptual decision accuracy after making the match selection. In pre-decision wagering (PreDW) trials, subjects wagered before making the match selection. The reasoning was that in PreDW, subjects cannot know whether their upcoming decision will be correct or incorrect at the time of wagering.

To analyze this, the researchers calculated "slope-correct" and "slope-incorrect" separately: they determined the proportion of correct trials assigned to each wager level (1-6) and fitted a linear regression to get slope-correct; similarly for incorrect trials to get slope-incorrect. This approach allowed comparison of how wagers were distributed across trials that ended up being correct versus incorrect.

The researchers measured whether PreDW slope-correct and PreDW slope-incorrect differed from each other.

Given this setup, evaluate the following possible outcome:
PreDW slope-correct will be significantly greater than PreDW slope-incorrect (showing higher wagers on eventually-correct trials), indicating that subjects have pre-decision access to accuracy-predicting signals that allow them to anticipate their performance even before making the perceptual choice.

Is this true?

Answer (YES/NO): NO